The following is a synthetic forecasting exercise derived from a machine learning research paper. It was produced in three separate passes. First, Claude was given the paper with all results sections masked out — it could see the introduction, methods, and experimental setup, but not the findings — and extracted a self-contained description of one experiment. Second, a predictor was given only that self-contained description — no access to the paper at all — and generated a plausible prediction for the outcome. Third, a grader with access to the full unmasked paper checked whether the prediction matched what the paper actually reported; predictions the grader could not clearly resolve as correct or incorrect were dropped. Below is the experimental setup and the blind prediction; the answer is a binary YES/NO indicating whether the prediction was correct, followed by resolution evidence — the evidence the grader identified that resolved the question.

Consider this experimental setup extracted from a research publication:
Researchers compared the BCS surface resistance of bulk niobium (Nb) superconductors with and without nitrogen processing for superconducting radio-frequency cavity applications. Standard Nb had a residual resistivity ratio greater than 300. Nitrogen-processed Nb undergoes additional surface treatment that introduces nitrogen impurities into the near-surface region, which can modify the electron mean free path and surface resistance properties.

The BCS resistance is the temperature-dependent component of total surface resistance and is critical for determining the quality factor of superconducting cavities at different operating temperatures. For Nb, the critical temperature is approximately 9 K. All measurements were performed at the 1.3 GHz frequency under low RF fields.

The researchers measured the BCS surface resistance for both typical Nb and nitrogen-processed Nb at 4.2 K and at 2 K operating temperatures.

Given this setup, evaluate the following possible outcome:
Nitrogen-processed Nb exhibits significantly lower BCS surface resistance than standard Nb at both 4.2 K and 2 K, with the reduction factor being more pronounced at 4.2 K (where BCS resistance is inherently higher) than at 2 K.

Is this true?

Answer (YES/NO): YES